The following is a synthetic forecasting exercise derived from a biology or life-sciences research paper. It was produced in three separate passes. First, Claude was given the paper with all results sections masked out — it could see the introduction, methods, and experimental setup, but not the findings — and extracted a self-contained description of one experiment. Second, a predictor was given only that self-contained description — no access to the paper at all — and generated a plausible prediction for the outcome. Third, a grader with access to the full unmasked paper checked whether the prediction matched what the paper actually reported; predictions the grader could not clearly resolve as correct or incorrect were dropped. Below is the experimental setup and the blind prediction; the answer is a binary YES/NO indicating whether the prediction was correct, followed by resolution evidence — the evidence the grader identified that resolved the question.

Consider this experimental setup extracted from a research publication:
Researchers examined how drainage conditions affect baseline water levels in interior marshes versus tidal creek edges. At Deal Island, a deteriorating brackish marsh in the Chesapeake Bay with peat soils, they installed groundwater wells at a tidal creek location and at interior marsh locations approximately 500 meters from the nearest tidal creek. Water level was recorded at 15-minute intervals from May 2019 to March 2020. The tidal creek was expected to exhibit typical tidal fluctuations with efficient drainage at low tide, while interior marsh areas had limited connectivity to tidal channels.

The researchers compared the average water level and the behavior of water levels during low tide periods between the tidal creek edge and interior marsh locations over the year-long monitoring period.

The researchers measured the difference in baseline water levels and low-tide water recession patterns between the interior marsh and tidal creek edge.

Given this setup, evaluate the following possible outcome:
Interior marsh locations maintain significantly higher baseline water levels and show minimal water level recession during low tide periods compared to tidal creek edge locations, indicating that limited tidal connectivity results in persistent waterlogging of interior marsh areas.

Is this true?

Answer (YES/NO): YES